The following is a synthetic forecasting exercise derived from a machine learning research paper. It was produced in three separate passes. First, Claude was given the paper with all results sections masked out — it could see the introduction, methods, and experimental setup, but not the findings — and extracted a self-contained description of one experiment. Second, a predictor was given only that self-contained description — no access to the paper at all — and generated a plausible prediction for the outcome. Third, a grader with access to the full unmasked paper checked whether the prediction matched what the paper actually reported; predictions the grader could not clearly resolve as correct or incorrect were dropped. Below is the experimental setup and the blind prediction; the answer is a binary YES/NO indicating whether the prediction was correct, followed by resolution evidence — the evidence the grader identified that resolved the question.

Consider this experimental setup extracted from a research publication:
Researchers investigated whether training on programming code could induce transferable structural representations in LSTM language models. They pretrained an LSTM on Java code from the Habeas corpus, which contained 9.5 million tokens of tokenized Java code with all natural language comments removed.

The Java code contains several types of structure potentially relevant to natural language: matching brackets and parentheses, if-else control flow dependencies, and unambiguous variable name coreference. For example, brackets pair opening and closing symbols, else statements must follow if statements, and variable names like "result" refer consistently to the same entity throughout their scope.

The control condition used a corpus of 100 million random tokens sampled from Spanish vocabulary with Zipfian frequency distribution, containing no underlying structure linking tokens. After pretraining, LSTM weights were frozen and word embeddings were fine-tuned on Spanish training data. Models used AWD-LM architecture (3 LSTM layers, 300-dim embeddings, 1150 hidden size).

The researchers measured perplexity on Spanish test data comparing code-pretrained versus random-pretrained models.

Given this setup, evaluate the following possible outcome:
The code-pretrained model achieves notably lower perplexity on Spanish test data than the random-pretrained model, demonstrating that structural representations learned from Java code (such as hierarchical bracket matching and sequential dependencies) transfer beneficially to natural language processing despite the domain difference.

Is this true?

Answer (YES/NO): YES